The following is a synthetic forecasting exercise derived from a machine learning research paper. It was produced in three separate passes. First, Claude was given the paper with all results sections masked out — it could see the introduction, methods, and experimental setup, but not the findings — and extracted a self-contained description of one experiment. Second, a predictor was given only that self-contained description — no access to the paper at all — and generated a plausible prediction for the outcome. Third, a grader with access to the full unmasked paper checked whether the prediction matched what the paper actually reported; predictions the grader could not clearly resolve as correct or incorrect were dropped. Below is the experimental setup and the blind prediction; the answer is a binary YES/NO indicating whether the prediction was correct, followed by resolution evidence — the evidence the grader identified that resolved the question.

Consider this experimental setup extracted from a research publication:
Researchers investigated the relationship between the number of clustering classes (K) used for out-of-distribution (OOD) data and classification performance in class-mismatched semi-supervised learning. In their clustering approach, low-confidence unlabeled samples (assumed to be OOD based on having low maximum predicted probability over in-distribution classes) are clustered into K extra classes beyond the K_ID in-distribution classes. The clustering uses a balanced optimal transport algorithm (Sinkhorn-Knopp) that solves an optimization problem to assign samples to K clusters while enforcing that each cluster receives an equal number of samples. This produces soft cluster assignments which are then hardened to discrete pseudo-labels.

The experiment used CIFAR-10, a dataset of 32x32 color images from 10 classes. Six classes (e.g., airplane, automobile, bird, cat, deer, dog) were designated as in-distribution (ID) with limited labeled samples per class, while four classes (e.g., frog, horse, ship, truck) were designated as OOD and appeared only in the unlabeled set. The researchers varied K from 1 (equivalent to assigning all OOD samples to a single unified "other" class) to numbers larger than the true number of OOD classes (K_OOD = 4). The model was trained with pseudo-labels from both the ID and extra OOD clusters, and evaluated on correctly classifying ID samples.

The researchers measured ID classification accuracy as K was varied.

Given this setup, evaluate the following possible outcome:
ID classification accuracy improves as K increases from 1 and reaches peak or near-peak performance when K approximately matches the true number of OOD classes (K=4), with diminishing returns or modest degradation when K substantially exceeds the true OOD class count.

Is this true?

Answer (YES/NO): YES